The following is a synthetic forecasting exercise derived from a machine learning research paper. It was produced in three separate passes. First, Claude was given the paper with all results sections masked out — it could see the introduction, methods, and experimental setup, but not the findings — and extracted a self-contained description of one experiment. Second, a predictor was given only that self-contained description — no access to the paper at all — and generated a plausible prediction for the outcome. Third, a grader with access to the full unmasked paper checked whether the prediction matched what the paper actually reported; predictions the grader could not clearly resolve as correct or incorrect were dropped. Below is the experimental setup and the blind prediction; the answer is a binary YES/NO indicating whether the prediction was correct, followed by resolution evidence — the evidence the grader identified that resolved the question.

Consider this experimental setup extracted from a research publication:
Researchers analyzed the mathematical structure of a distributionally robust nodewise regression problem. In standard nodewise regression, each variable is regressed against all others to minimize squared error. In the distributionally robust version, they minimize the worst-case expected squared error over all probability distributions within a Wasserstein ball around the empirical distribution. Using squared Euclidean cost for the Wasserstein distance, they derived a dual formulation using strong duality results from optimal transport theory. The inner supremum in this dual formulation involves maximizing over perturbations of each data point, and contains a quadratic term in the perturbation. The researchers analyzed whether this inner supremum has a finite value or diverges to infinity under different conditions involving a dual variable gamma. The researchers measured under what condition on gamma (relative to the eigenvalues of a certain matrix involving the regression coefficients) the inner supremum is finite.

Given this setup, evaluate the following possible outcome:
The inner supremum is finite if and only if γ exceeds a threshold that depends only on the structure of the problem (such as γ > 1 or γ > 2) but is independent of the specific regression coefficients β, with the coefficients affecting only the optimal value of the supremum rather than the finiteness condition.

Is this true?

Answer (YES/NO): NO